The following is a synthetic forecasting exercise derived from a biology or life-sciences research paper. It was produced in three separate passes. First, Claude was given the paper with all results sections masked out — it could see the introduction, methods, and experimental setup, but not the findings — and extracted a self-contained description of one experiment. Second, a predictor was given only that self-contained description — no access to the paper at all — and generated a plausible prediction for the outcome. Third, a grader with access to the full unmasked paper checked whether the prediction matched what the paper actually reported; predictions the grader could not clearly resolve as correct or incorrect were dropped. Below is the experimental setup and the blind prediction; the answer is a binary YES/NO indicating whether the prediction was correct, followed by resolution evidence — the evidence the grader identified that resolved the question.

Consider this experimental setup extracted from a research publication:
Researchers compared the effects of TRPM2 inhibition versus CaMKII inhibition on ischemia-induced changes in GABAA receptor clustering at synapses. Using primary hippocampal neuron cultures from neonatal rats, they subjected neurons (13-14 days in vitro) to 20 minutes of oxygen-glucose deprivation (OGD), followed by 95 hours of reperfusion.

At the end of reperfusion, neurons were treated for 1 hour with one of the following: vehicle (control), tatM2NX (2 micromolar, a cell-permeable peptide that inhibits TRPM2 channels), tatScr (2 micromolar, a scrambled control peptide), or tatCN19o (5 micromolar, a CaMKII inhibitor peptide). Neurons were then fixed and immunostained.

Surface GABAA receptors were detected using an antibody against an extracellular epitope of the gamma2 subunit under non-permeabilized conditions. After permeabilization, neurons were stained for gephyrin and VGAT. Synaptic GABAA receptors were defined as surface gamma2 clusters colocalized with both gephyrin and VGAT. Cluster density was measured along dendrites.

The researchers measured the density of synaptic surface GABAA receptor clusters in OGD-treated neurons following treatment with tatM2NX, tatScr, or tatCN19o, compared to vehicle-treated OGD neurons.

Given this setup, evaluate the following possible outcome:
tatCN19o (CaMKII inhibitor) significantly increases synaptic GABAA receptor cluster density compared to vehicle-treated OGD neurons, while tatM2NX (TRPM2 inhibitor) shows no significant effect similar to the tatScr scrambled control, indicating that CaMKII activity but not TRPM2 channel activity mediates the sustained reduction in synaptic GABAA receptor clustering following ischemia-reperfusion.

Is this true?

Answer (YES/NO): NO